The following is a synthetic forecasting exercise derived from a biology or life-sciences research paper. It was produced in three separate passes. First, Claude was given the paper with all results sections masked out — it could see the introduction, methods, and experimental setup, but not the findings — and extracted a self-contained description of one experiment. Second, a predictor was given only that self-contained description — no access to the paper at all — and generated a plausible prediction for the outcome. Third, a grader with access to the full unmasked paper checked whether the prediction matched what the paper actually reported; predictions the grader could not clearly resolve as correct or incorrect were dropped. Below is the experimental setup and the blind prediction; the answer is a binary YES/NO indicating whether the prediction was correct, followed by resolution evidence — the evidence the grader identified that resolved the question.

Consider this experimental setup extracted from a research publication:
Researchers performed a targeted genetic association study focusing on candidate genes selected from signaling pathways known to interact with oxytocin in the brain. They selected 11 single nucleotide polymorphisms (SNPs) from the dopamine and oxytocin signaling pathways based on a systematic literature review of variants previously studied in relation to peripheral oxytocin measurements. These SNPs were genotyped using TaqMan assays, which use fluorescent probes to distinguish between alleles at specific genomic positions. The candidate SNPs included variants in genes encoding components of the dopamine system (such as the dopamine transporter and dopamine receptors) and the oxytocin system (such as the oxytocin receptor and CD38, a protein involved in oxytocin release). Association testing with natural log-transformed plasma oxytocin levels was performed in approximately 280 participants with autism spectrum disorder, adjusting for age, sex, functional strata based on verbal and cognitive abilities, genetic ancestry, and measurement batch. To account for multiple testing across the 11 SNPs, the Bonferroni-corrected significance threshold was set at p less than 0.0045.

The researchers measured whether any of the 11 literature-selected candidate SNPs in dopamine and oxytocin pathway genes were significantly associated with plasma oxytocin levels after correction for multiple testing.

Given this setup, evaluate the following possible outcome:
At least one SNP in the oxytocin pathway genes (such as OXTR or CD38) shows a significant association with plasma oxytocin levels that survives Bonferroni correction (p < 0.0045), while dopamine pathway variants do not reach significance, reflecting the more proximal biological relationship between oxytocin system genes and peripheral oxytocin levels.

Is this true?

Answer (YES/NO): NO